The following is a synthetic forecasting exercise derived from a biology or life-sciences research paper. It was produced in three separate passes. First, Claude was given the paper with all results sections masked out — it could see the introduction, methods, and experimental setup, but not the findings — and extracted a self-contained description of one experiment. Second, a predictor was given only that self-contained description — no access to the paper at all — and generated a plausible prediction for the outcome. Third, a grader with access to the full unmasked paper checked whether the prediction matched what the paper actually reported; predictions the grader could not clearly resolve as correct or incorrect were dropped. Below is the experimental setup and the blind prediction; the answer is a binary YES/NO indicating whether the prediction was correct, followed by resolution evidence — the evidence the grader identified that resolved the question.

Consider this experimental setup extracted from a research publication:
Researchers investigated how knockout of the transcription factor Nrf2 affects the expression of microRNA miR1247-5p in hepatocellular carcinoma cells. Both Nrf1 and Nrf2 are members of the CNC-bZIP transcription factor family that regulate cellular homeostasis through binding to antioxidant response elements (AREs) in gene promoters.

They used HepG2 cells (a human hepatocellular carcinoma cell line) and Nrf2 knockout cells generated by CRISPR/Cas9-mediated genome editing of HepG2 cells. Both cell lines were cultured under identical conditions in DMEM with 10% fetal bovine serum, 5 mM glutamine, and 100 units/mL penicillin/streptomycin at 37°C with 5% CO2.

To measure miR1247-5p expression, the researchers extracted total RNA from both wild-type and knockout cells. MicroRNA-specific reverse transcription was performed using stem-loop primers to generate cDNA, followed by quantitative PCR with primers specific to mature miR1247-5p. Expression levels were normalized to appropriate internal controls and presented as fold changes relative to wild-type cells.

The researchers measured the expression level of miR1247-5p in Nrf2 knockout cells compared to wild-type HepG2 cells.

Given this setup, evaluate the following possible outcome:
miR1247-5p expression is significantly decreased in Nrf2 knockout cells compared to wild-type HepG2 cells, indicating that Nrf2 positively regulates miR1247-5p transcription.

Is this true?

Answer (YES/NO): NO